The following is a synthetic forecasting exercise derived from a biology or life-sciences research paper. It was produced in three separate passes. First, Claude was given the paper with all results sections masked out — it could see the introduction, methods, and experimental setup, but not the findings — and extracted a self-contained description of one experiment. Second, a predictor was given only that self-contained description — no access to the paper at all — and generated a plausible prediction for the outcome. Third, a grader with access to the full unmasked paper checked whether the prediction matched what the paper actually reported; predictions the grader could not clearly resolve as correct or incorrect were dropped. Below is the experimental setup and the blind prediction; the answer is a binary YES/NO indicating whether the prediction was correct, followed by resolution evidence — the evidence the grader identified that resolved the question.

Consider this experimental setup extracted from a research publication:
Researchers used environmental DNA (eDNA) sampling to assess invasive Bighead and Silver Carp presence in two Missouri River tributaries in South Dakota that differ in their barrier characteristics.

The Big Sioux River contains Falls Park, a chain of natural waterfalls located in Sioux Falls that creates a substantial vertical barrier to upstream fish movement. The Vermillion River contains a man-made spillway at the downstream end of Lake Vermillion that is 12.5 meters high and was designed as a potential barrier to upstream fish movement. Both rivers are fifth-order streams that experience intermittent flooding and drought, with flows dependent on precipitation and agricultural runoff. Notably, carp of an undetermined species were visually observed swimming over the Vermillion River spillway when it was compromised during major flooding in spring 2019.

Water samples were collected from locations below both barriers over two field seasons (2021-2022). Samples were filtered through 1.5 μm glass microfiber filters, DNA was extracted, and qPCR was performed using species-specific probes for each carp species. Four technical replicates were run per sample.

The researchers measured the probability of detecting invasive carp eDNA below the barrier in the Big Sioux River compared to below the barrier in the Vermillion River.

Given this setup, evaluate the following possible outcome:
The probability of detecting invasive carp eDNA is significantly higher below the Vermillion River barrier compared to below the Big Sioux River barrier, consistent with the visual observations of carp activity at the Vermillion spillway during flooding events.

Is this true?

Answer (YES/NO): NO